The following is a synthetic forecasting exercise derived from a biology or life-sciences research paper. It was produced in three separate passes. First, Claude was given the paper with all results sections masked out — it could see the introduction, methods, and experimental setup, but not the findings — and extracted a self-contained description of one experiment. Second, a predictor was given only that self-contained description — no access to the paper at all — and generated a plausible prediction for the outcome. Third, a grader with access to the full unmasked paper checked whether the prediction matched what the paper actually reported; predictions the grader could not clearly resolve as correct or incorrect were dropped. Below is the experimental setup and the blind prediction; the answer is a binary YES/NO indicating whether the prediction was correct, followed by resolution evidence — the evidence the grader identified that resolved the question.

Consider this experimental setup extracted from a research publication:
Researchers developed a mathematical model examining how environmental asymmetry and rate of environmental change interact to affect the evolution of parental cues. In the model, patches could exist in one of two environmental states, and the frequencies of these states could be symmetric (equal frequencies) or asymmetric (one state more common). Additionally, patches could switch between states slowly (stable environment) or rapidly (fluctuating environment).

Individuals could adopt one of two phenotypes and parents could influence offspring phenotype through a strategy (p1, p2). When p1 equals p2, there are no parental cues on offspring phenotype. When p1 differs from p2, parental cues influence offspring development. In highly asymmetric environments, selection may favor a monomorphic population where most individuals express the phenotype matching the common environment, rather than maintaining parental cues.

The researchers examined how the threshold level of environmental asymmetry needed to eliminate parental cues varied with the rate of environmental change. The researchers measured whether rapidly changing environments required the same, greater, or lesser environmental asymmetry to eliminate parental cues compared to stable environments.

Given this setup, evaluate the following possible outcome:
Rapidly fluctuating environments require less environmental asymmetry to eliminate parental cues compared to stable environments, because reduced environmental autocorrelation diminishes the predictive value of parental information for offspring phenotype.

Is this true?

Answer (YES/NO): YES